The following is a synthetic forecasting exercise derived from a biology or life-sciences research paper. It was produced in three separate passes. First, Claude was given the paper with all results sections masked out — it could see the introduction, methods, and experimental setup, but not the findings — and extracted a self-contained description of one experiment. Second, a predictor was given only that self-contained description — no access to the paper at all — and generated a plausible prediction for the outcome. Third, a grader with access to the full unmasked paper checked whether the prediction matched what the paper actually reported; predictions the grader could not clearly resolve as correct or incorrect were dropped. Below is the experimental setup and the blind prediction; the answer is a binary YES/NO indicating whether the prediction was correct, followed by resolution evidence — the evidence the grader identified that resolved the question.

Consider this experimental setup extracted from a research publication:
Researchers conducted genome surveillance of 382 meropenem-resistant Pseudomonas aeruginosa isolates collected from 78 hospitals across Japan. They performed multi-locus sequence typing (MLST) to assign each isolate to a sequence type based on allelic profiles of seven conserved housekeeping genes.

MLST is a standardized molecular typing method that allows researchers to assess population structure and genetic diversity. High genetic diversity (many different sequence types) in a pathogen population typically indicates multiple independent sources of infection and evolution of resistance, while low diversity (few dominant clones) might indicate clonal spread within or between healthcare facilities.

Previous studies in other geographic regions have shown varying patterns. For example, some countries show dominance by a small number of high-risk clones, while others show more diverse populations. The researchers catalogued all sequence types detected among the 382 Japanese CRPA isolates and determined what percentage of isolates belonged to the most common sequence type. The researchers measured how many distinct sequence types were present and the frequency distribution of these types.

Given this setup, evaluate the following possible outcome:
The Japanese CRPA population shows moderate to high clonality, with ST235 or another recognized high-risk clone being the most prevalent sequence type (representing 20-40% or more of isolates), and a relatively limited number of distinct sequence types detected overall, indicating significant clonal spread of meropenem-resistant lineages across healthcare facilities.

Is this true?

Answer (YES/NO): NO